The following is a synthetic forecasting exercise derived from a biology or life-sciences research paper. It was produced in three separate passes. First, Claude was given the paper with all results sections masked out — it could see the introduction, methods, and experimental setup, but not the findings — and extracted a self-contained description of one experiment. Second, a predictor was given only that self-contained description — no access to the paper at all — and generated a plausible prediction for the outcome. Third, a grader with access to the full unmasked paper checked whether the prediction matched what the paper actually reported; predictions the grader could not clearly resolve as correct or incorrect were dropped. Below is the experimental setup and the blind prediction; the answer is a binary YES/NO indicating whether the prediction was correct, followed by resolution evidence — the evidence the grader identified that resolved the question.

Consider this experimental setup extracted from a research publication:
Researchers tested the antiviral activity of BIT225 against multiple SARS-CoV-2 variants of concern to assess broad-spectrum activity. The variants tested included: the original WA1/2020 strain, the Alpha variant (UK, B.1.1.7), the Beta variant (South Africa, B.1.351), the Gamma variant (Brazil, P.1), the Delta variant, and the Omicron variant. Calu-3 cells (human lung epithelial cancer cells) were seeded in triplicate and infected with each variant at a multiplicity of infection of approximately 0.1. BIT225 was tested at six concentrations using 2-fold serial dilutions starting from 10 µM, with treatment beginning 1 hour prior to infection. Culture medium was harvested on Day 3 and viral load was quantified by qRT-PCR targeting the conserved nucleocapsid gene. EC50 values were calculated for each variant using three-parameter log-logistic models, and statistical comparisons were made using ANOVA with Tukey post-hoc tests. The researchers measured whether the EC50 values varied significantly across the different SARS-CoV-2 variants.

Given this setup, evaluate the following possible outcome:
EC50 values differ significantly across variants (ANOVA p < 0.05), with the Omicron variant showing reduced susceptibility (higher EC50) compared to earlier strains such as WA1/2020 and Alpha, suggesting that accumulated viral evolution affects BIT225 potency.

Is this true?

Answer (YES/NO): NO